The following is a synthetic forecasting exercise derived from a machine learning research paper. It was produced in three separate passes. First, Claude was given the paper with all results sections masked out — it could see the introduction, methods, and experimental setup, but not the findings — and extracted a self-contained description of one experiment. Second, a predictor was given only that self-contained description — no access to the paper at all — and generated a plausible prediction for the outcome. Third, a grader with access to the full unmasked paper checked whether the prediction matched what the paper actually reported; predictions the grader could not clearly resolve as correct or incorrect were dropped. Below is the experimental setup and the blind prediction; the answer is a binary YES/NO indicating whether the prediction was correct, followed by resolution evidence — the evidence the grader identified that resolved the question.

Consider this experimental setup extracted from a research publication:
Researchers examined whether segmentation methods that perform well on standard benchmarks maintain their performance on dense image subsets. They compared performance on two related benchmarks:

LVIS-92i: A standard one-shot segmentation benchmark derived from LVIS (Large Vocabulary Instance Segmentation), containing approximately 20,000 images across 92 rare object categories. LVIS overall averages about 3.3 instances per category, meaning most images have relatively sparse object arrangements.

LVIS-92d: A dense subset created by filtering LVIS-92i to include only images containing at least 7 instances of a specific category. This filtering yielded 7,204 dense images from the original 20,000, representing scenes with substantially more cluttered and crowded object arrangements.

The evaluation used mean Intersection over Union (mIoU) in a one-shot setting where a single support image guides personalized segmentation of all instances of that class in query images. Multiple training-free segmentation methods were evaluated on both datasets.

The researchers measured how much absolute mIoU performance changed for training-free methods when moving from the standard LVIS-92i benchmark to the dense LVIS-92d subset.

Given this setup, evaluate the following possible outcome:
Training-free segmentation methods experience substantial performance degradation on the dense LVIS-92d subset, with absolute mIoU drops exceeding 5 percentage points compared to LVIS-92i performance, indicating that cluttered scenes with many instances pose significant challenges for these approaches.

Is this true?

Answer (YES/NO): NO